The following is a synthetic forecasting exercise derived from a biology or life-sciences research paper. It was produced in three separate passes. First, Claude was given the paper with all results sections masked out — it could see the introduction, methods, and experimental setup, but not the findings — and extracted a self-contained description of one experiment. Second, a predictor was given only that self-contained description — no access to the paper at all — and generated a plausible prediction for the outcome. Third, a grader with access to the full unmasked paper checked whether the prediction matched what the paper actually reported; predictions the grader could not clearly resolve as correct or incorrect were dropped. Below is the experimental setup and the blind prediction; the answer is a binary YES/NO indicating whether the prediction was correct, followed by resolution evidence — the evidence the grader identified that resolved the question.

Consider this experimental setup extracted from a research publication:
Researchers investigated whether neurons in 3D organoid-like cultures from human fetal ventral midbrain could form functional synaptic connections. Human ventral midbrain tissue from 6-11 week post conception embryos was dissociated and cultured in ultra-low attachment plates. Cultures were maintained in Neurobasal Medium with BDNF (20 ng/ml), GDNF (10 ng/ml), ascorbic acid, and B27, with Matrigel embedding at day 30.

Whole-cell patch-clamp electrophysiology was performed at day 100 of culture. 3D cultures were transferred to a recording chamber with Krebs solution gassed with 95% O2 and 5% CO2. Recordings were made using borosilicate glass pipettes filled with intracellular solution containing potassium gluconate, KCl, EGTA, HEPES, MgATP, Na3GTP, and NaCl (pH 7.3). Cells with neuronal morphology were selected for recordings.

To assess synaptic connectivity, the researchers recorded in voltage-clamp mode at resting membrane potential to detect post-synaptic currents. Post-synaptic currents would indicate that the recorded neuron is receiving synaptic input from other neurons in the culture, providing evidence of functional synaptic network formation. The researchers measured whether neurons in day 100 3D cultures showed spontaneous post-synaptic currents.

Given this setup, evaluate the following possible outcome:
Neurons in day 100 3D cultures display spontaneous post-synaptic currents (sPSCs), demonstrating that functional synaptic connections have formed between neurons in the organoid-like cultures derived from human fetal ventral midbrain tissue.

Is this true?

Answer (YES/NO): YES